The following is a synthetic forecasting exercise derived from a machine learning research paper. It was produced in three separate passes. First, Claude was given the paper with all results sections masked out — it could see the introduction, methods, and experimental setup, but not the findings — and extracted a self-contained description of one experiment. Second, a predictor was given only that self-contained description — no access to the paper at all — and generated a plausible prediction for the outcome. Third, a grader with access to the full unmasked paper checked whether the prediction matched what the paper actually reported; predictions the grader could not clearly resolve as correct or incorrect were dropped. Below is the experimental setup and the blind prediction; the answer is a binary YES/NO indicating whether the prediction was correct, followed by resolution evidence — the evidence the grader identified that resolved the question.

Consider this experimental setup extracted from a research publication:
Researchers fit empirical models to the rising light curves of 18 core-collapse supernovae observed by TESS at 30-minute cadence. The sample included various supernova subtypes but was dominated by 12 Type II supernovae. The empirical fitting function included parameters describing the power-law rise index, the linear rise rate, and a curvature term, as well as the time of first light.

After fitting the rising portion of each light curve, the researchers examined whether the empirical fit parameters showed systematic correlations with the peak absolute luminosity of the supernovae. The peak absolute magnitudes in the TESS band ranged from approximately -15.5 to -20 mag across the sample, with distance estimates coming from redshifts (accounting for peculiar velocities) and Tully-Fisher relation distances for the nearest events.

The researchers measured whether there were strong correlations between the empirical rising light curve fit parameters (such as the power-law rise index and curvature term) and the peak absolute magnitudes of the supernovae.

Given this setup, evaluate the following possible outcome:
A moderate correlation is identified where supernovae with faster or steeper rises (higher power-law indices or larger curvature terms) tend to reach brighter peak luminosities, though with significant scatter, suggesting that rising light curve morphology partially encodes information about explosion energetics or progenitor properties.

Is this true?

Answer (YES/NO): NO